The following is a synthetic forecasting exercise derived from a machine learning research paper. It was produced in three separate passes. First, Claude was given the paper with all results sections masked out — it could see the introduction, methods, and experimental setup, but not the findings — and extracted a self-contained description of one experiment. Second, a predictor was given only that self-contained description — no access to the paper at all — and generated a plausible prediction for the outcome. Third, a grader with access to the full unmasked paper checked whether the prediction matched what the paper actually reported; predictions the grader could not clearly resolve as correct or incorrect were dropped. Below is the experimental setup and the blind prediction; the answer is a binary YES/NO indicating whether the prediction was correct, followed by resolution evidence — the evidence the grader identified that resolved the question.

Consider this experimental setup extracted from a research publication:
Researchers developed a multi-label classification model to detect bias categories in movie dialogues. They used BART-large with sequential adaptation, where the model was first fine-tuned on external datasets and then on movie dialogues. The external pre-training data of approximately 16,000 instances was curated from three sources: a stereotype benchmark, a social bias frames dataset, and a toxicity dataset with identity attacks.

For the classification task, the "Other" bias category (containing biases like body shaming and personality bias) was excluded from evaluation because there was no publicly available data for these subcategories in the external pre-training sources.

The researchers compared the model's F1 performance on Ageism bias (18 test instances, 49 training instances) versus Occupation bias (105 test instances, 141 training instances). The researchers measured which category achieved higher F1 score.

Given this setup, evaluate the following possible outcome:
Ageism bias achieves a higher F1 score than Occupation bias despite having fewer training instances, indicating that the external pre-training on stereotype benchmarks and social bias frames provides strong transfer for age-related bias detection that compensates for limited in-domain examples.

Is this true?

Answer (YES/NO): NO